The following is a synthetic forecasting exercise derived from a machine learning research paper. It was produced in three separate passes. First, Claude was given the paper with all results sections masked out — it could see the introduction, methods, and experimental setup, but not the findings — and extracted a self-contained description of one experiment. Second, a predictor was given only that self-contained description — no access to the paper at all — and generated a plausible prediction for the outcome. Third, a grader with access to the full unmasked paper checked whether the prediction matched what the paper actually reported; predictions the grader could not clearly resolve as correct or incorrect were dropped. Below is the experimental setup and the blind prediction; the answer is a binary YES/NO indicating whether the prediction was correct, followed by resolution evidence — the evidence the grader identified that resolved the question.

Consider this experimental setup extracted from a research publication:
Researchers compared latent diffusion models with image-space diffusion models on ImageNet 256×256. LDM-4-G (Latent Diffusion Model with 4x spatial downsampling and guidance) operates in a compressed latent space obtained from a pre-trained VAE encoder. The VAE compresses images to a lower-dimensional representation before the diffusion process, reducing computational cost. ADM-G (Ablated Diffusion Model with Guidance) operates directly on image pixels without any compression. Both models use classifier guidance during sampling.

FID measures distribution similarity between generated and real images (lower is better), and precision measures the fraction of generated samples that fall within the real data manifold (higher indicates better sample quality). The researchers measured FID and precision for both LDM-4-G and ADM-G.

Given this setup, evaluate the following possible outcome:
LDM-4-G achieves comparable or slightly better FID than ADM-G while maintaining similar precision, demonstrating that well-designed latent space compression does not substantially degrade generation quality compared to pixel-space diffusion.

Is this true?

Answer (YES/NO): NO